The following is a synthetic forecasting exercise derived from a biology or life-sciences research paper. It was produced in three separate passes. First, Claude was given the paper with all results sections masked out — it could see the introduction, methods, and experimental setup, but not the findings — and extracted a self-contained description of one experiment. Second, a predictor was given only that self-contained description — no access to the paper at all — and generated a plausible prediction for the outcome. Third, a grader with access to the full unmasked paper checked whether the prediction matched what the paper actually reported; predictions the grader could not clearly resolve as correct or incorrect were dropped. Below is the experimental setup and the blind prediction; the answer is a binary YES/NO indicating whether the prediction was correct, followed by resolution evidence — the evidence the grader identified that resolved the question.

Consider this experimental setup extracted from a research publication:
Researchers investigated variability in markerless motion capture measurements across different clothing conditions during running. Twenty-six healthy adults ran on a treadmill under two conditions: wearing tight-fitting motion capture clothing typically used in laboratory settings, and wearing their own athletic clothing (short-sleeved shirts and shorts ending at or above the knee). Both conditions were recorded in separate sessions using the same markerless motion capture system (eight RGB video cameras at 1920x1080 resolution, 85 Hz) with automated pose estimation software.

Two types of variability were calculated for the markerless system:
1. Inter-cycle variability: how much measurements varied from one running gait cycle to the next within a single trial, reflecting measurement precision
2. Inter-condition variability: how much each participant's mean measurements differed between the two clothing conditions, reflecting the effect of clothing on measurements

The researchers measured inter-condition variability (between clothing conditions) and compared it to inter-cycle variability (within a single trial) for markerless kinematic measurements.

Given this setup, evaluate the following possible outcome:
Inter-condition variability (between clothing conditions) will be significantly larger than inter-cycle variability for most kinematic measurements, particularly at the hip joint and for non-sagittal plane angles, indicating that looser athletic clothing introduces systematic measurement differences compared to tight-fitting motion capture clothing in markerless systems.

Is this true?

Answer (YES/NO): NO